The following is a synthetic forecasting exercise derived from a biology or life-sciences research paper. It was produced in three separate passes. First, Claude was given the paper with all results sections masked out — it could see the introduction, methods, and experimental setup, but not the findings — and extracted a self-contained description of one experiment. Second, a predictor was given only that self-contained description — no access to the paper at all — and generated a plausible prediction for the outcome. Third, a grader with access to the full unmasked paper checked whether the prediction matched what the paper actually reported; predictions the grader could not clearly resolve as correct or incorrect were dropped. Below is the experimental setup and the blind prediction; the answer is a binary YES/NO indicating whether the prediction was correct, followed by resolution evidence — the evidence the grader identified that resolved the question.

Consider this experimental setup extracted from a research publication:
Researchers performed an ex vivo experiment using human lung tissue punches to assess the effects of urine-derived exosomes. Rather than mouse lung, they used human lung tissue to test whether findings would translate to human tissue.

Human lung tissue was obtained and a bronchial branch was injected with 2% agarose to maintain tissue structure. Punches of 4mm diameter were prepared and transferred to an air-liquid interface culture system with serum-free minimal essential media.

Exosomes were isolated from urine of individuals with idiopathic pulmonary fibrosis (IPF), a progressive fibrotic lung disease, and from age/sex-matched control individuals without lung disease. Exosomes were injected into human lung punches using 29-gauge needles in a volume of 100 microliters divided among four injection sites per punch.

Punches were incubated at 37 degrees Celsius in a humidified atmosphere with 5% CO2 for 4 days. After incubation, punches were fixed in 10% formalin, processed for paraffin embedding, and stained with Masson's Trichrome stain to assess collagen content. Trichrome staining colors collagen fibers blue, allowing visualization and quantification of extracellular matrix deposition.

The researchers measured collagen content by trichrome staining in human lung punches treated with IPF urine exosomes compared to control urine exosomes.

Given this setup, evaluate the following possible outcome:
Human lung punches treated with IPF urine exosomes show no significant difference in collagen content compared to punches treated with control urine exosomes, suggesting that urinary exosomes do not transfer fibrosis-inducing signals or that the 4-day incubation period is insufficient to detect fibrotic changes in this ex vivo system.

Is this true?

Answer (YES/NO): NO